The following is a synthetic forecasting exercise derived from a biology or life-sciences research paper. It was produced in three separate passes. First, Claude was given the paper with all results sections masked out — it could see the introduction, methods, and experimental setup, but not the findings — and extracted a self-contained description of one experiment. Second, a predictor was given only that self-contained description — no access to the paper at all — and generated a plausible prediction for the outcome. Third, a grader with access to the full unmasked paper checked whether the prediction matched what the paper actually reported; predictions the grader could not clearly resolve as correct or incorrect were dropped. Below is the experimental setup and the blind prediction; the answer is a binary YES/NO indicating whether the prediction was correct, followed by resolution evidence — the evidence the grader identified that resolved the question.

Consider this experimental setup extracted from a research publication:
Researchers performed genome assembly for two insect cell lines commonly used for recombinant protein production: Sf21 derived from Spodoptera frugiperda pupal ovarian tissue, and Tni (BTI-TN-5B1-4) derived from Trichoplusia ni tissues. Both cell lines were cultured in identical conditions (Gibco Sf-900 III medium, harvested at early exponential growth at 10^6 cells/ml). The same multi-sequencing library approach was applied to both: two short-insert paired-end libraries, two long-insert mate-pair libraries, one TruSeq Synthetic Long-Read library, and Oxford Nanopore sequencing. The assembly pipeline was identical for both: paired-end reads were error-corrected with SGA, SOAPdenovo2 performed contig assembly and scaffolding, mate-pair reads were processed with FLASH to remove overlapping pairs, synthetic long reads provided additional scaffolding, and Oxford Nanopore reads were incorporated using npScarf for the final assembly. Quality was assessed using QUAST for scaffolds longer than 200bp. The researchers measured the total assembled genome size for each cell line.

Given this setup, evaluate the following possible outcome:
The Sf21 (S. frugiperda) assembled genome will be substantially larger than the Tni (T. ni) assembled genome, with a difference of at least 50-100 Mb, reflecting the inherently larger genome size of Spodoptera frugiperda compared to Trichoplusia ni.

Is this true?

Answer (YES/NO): YES